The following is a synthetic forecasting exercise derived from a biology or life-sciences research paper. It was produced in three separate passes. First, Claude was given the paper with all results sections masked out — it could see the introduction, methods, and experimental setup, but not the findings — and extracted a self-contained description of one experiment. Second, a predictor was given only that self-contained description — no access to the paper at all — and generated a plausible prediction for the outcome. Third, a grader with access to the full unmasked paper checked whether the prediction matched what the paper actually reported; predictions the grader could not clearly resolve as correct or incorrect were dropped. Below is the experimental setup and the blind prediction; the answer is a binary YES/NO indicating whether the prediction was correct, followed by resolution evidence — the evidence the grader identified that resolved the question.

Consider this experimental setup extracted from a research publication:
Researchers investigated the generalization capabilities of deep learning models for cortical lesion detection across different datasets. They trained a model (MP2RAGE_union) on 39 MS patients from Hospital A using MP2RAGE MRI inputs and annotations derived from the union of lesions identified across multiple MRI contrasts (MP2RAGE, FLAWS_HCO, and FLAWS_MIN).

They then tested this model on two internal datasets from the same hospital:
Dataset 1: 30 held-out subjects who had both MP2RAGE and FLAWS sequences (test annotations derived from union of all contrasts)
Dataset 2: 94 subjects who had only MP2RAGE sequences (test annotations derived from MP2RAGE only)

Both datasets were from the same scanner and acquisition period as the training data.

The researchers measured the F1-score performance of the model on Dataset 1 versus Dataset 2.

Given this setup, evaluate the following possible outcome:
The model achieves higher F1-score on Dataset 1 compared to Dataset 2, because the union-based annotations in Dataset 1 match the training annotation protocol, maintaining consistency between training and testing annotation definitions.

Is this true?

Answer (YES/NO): NO